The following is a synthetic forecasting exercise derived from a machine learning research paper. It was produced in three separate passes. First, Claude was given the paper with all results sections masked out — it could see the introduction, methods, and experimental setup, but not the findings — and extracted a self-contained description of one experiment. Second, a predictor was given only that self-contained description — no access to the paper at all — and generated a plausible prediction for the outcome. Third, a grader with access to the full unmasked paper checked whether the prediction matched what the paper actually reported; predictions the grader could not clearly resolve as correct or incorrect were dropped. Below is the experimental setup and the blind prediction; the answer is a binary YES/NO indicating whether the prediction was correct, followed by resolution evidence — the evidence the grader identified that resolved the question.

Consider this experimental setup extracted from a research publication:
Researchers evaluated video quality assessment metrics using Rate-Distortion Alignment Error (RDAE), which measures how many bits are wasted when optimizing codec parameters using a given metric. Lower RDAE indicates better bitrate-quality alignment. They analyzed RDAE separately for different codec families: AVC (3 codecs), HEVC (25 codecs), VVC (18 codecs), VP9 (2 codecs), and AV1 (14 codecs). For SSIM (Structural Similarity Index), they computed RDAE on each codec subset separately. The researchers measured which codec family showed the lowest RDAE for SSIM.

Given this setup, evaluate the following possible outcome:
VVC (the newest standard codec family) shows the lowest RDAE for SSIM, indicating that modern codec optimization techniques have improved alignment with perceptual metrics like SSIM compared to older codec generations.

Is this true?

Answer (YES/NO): NO